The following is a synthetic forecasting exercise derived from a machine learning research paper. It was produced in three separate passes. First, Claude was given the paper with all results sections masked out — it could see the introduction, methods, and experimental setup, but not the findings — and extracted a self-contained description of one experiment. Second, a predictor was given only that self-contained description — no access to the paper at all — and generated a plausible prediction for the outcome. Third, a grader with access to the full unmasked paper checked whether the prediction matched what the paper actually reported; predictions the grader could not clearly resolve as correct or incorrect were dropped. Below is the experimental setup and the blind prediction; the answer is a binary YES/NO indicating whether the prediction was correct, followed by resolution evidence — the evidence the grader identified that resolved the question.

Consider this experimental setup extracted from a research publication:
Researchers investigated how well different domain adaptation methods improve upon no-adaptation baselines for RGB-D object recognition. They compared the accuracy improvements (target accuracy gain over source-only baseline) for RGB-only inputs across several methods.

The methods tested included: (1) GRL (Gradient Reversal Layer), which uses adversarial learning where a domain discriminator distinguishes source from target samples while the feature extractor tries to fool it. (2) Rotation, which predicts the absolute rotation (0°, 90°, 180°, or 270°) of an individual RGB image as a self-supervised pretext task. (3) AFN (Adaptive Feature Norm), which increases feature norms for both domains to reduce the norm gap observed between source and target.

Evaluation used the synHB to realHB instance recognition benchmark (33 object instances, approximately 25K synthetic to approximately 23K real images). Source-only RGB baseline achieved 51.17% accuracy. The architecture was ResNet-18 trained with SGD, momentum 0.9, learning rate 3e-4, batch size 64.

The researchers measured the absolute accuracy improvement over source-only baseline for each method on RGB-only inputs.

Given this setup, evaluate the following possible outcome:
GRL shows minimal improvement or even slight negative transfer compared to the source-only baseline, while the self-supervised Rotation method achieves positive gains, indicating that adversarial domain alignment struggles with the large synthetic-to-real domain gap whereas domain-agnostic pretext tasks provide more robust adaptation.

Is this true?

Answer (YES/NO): NO